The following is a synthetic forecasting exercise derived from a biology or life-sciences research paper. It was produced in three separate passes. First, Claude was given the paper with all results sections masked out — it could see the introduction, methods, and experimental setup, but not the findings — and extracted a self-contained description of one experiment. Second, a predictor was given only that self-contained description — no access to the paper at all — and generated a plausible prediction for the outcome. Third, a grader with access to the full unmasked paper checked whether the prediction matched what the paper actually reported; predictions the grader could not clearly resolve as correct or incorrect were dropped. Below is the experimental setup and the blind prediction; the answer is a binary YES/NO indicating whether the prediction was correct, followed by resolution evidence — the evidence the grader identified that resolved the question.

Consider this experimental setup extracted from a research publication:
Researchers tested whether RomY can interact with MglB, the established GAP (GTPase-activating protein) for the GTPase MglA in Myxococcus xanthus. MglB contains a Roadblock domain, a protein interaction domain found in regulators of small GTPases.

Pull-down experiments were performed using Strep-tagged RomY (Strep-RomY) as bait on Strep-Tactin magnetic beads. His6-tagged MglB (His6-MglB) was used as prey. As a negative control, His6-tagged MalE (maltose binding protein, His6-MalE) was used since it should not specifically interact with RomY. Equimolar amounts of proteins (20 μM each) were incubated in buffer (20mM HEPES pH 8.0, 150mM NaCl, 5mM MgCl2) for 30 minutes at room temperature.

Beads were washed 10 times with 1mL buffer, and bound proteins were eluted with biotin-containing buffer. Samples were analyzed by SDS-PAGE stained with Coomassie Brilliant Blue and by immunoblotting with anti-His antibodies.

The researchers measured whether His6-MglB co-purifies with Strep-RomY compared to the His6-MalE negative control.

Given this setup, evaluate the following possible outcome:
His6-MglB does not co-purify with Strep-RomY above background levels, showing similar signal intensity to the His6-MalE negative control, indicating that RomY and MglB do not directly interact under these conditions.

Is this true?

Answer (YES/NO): YES